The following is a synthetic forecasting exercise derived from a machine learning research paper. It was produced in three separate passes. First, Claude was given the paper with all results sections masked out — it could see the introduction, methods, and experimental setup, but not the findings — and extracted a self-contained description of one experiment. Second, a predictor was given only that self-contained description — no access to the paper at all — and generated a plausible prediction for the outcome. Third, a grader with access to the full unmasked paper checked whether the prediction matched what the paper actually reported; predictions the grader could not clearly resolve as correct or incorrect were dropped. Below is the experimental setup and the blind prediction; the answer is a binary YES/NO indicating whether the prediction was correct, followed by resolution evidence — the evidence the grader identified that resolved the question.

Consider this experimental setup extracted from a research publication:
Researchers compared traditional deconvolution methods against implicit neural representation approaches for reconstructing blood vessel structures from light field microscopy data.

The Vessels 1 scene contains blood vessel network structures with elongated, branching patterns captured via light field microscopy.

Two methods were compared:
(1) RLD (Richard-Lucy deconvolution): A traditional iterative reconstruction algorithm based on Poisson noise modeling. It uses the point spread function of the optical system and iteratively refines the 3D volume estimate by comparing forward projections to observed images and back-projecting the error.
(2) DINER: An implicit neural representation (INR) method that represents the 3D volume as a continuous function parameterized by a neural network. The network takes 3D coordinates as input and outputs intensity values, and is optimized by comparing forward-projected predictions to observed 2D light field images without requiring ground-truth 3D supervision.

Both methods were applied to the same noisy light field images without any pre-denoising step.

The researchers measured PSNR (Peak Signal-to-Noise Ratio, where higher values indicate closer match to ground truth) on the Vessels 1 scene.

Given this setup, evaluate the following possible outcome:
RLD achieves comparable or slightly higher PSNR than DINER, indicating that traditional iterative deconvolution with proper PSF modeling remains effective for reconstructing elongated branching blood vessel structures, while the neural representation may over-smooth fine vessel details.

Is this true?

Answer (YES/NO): NO